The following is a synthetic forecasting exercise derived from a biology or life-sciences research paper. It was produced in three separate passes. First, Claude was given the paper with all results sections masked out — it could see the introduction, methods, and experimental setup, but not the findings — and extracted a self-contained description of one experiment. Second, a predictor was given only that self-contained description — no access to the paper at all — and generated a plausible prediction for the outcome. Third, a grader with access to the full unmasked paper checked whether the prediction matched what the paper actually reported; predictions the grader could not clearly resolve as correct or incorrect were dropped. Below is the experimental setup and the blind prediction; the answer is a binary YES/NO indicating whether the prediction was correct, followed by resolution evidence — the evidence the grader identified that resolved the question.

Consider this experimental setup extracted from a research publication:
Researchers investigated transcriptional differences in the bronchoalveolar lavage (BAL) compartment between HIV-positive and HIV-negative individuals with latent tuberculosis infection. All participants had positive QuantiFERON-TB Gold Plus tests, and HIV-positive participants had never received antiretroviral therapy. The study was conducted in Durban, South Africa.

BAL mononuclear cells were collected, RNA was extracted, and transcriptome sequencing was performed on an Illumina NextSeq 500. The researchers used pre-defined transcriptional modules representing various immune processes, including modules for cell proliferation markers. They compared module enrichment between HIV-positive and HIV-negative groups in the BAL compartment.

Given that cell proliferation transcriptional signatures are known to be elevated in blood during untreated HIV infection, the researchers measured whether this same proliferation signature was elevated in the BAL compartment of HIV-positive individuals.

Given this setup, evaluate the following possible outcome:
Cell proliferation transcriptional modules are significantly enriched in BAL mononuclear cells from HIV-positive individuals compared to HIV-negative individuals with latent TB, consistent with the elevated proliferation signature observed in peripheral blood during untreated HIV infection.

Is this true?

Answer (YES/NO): NO